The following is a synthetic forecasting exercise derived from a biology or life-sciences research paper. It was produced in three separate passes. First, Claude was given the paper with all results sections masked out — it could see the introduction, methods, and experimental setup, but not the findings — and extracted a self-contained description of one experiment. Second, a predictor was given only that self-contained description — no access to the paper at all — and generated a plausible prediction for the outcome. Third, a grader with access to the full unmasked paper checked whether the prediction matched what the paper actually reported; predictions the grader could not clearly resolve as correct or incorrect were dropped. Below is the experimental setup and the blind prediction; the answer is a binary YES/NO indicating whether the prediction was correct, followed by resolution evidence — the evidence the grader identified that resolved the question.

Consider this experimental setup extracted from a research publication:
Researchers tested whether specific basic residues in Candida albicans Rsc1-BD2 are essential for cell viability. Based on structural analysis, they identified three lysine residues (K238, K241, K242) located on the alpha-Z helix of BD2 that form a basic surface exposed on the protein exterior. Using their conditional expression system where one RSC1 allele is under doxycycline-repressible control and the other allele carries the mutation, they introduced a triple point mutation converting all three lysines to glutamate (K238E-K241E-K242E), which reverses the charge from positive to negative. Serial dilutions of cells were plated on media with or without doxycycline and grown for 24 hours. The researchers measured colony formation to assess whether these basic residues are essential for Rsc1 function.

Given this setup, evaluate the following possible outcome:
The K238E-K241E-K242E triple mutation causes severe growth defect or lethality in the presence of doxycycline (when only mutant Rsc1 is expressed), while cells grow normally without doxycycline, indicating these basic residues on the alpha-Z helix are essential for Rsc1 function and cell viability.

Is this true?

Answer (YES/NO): YES